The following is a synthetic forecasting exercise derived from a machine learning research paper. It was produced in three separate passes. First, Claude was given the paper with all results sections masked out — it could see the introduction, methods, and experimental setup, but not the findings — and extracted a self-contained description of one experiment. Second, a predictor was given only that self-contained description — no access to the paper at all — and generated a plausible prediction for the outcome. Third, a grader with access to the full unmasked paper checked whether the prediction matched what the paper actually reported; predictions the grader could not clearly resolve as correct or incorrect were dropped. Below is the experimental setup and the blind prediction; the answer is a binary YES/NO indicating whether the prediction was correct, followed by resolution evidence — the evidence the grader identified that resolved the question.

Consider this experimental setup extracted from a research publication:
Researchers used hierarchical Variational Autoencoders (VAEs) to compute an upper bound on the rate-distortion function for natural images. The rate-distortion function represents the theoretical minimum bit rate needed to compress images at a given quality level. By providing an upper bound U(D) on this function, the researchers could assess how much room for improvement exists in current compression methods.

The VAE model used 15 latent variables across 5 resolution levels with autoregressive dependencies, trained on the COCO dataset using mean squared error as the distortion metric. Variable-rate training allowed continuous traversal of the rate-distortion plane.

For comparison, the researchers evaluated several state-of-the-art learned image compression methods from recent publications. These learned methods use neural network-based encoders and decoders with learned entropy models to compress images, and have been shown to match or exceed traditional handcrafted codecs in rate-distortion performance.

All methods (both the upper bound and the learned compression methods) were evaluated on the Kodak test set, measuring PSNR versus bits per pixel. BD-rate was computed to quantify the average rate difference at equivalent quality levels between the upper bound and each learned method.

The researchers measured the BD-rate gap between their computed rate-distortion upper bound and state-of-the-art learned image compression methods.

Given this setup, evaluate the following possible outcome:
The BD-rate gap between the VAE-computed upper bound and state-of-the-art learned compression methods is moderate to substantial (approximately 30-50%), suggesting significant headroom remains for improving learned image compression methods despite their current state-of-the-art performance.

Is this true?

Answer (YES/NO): NO